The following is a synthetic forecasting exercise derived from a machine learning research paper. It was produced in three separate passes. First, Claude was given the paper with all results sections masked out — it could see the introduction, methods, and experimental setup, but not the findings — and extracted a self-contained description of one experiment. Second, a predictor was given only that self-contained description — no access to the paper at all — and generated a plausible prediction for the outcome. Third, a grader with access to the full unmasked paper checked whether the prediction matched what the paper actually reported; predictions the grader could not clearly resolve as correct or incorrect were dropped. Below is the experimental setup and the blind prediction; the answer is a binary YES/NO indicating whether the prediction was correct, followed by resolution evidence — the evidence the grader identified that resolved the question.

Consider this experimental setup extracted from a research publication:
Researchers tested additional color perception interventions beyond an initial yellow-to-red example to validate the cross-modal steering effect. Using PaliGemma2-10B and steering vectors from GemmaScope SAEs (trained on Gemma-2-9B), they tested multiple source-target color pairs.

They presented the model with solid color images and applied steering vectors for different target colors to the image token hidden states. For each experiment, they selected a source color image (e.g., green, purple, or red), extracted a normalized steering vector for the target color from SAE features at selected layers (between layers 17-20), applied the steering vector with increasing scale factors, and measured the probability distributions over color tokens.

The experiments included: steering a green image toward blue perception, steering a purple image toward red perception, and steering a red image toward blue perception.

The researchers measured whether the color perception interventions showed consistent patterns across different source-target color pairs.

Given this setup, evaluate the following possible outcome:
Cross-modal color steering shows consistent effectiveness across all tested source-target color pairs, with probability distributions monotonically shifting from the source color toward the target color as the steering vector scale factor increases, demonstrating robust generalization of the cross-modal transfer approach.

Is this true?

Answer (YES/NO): YES